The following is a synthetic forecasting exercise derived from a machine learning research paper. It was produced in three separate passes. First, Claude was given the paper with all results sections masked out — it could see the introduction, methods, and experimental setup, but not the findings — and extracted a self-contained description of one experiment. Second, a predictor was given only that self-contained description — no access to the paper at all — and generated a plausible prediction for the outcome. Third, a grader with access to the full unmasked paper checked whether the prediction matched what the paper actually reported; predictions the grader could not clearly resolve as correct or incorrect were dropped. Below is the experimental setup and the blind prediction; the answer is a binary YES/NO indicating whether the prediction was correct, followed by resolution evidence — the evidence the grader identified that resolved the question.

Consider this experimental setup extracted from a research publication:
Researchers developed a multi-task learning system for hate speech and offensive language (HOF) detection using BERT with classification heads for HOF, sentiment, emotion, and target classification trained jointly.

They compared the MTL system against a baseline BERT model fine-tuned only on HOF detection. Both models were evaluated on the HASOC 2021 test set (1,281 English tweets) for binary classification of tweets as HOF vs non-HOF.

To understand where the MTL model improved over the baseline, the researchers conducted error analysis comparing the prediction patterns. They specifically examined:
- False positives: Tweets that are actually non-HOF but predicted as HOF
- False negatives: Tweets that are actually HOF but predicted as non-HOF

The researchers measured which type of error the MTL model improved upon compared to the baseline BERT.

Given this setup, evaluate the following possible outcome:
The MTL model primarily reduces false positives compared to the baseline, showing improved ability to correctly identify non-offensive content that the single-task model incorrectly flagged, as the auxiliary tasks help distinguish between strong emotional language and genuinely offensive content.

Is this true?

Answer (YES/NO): NO